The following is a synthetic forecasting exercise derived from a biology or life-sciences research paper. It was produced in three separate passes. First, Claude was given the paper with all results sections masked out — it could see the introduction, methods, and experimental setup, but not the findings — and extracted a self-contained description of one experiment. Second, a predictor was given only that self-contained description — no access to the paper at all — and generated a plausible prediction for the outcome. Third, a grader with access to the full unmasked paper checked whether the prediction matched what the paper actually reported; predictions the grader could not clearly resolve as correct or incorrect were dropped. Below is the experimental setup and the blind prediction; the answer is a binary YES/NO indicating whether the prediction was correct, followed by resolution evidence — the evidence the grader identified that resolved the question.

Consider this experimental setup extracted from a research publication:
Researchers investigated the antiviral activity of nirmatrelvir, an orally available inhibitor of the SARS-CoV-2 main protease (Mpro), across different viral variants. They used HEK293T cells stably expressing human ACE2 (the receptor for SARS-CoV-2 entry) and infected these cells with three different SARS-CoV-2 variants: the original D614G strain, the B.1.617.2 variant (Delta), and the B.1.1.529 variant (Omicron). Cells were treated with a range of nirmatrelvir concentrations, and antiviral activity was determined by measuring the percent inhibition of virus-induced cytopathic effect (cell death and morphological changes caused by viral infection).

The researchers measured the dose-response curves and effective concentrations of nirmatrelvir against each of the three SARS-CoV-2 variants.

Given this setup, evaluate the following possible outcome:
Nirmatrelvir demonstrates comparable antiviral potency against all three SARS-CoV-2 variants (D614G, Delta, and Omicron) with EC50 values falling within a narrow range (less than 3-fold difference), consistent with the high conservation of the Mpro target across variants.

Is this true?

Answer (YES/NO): YES